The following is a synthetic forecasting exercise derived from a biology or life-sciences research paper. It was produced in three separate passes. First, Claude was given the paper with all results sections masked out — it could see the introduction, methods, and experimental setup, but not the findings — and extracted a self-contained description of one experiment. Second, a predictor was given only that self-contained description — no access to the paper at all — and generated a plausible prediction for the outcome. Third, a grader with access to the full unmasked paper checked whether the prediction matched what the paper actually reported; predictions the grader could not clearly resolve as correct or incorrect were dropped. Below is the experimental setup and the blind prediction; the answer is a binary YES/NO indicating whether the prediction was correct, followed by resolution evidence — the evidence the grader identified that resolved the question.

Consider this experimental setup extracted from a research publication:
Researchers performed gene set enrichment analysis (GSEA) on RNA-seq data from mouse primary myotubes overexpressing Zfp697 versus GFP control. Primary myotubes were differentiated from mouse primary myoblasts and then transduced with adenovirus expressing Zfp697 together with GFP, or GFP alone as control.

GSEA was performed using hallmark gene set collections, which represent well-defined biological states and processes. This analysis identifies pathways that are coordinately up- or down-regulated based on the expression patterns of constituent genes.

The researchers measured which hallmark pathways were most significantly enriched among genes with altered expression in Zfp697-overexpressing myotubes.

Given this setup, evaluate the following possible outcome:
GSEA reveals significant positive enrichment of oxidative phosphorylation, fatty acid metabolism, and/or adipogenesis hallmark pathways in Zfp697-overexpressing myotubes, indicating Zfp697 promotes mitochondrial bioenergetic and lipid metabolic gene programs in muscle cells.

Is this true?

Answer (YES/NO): NO